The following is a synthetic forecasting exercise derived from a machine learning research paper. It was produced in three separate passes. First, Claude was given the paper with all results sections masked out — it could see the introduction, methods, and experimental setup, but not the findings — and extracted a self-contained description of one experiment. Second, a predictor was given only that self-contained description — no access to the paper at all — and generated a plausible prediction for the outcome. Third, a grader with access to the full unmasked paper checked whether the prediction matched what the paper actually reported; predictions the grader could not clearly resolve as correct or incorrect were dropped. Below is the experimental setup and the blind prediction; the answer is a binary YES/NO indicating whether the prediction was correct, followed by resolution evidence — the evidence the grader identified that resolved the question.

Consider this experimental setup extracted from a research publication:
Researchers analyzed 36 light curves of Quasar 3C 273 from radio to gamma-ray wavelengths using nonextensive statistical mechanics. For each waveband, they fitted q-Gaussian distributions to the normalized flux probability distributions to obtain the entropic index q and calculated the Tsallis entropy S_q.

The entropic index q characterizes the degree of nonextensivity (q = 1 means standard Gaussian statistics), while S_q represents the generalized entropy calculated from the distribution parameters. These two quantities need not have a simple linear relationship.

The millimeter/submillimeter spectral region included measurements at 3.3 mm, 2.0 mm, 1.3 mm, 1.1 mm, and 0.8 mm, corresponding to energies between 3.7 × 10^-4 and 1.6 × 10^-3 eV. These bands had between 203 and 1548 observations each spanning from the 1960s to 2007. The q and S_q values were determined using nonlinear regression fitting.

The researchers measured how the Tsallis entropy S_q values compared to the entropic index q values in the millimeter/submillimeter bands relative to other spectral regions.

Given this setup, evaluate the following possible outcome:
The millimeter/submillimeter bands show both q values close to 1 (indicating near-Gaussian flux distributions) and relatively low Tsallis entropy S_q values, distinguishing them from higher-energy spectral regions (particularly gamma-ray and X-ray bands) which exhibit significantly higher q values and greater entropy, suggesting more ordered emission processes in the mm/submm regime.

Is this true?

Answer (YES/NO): NO